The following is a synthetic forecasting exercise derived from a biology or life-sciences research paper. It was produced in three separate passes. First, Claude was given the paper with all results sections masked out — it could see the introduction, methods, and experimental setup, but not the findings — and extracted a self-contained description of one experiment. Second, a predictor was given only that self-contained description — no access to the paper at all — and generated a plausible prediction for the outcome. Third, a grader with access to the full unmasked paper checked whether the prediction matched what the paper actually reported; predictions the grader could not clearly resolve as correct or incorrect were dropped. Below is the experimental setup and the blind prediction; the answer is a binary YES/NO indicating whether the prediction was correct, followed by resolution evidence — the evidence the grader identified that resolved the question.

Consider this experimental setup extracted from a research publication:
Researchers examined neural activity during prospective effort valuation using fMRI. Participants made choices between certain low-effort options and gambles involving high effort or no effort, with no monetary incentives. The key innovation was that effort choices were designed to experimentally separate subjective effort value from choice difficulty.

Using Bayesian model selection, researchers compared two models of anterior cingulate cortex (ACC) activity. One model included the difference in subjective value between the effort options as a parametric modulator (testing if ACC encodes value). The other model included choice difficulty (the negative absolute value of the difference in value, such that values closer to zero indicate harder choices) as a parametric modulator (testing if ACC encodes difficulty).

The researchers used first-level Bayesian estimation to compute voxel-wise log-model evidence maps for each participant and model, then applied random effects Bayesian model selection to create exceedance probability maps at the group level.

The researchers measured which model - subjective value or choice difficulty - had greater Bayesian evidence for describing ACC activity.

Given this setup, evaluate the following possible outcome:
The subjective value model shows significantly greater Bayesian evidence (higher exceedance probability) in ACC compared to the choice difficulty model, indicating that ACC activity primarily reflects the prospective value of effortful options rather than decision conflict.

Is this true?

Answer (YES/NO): NO